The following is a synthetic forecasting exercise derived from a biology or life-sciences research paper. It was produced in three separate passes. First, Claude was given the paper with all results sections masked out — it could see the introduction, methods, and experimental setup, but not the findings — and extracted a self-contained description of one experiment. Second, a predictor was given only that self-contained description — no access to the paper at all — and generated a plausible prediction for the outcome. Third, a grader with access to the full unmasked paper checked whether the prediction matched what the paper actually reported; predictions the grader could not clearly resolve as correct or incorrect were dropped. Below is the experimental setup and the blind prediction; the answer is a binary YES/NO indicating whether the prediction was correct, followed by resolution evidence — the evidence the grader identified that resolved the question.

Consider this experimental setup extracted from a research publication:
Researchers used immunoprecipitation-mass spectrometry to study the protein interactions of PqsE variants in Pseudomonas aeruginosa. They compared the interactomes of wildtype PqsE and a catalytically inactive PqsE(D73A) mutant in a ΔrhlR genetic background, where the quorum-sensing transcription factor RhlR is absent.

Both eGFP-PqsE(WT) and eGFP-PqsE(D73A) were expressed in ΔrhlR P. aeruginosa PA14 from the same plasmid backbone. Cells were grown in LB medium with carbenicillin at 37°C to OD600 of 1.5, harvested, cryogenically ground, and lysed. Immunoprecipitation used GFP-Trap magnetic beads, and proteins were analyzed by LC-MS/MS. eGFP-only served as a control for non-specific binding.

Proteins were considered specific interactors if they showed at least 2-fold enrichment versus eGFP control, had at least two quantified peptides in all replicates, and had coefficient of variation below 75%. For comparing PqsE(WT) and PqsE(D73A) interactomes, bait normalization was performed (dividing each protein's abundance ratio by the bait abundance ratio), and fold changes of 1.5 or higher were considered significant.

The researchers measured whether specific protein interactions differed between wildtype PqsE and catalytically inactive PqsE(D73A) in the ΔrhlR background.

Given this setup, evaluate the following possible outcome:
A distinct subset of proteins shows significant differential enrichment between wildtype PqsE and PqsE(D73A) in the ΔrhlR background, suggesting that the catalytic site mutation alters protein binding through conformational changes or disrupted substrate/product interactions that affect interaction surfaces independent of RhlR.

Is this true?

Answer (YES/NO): YES